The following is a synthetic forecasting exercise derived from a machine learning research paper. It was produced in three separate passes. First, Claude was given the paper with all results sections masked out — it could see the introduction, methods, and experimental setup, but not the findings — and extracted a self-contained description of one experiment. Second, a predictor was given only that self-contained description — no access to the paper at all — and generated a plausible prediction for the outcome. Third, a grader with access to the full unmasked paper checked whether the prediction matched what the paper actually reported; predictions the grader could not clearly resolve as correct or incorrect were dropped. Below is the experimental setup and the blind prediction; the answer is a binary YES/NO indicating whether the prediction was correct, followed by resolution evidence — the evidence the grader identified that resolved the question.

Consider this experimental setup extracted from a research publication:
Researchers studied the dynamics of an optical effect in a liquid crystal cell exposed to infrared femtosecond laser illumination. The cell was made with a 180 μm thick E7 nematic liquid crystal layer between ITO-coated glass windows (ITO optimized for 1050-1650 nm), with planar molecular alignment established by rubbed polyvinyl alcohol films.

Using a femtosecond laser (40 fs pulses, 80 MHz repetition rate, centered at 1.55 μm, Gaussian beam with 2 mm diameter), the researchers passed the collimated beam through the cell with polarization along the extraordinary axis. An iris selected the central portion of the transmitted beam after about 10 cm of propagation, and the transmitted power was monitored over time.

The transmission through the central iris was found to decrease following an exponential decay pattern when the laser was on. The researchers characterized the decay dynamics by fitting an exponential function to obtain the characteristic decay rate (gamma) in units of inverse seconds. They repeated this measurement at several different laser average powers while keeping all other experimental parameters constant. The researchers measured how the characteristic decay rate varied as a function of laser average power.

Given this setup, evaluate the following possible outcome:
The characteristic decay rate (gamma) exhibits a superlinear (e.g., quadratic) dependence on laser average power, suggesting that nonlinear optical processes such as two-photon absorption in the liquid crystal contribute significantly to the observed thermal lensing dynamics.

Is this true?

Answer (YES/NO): NO